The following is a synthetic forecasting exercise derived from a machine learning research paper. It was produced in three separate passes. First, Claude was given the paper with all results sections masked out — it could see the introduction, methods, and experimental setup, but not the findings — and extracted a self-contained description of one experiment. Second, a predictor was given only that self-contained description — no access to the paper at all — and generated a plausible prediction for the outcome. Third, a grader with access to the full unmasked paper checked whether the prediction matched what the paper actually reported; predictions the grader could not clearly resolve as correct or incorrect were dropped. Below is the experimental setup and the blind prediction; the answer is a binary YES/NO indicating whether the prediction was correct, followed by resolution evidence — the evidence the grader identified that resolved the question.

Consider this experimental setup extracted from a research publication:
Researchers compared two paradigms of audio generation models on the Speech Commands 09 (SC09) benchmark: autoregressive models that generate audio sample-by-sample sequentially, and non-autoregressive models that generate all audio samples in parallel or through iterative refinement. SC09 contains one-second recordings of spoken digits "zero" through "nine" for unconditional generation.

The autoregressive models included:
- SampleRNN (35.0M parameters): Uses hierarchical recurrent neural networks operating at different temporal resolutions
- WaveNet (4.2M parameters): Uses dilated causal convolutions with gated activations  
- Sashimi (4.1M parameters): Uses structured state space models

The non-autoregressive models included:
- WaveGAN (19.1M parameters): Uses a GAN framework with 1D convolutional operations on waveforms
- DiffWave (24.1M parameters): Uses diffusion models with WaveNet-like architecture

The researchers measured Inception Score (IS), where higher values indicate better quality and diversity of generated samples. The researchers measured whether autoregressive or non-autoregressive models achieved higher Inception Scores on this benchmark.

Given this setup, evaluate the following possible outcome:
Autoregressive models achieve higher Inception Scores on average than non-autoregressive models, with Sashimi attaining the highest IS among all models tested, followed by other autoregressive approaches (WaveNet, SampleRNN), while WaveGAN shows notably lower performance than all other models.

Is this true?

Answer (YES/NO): NO